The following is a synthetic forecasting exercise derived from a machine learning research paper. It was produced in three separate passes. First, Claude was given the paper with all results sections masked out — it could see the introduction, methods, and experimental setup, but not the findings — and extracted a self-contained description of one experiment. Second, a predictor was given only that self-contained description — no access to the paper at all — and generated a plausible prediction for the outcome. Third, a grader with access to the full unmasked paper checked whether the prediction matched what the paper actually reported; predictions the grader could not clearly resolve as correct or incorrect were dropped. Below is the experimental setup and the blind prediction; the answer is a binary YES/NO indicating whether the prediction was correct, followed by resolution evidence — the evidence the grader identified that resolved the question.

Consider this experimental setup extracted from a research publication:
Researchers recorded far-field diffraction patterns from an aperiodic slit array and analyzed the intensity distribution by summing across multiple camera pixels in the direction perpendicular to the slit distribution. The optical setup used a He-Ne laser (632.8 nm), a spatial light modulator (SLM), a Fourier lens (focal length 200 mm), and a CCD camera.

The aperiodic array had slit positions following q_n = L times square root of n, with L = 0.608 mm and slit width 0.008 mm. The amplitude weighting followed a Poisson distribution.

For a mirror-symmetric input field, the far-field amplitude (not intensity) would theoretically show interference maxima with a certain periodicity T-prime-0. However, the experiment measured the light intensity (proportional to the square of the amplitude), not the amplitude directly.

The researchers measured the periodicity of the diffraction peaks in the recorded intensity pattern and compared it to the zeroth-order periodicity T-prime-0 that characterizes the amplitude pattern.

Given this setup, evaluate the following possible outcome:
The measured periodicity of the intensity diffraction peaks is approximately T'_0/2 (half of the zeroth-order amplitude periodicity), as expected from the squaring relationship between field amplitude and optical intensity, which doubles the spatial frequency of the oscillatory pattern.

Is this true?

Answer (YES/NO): YES